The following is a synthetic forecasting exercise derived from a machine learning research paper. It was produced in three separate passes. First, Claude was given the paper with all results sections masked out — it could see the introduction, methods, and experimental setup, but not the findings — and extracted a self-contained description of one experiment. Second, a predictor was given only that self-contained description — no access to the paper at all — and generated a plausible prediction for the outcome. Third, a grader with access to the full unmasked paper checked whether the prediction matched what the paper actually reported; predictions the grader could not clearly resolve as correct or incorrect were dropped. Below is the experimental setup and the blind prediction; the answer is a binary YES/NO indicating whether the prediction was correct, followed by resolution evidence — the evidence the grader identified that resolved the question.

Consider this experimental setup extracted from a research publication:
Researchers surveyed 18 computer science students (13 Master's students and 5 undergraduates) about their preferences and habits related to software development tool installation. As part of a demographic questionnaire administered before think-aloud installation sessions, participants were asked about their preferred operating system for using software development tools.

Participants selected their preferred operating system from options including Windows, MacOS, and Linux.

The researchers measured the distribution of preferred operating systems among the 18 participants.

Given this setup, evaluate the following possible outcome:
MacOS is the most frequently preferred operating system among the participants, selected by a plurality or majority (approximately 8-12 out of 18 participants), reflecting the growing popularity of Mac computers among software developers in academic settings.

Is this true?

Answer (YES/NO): NO